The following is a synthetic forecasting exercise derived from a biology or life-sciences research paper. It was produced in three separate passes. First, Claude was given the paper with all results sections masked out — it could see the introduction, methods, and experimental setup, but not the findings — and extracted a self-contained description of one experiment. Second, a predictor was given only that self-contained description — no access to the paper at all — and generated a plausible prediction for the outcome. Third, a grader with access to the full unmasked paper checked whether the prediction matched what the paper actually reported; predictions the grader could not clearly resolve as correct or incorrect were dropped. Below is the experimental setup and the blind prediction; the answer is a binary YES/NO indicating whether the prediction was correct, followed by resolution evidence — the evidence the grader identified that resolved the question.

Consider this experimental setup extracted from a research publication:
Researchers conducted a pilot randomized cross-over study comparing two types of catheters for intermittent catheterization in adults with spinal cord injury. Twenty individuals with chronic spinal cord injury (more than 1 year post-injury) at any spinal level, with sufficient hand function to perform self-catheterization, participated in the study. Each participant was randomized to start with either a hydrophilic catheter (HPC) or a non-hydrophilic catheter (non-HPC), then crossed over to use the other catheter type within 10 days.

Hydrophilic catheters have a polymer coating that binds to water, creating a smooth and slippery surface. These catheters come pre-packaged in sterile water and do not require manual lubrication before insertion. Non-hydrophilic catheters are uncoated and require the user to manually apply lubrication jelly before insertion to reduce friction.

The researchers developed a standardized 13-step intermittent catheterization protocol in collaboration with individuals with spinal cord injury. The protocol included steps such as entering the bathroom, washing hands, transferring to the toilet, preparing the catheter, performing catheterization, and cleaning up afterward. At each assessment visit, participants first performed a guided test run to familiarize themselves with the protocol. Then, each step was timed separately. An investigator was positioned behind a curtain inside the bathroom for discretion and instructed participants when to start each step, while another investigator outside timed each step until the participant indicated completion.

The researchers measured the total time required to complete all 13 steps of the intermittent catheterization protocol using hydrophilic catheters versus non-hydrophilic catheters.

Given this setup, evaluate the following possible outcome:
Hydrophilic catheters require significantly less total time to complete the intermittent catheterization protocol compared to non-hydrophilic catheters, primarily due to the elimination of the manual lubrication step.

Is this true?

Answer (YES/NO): YES